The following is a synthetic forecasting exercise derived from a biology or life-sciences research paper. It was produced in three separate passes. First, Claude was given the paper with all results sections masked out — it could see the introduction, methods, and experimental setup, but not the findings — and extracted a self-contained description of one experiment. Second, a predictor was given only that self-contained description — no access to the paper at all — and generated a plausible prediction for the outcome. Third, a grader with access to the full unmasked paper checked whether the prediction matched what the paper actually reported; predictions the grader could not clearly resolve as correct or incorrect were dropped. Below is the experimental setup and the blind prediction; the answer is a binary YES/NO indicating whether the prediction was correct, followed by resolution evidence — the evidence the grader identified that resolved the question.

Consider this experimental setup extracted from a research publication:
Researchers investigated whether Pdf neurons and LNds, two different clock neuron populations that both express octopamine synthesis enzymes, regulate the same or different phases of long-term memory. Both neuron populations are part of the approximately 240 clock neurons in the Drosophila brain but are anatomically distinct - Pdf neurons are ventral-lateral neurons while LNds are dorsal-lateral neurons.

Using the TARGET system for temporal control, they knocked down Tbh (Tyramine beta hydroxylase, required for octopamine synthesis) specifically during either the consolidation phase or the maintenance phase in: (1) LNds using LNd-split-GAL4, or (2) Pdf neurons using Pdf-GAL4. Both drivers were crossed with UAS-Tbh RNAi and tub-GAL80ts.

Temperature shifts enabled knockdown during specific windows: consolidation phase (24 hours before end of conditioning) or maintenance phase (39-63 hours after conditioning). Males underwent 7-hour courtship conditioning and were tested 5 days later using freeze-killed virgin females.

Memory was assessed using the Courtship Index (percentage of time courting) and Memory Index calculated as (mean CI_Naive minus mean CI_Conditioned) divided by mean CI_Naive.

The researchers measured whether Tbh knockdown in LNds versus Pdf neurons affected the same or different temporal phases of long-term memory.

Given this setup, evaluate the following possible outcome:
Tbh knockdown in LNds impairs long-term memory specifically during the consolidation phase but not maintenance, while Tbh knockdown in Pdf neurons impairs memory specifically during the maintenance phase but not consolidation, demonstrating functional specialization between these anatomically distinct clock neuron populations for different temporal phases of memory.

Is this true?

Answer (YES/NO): NO